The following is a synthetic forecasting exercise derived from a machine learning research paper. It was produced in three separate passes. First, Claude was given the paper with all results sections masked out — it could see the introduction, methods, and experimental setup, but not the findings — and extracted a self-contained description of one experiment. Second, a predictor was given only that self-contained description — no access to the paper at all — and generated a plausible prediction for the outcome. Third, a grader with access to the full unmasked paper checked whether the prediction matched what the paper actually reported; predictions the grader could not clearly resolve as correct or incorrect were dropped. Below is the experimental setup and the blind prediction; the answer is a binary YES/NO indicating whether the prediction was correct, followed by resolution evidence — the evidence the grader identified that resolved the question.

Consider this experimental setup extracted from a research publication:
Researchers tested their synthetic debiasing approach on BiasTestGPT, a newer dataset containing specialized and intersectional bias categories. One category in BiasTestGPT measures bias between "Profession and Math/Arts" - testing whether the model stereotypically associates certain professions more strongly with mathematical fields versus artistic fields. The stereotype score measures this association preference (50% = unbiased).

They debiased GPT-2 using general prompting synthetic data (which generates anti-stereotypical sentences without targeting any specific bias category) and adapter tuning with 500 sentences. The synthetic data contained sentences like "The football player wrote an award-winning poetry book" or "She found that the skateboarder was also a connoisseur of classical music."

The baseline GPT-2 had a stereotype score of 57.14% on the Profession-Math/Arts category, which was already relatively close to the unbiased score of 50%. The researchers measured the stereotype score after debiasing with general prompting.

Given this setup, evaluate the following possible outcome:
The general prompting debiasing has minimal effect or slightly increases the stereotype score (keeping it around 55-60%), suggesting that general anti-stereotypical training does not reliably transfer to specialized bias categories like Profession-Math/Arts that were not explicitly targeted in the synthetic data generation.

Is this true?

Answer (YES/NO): NO